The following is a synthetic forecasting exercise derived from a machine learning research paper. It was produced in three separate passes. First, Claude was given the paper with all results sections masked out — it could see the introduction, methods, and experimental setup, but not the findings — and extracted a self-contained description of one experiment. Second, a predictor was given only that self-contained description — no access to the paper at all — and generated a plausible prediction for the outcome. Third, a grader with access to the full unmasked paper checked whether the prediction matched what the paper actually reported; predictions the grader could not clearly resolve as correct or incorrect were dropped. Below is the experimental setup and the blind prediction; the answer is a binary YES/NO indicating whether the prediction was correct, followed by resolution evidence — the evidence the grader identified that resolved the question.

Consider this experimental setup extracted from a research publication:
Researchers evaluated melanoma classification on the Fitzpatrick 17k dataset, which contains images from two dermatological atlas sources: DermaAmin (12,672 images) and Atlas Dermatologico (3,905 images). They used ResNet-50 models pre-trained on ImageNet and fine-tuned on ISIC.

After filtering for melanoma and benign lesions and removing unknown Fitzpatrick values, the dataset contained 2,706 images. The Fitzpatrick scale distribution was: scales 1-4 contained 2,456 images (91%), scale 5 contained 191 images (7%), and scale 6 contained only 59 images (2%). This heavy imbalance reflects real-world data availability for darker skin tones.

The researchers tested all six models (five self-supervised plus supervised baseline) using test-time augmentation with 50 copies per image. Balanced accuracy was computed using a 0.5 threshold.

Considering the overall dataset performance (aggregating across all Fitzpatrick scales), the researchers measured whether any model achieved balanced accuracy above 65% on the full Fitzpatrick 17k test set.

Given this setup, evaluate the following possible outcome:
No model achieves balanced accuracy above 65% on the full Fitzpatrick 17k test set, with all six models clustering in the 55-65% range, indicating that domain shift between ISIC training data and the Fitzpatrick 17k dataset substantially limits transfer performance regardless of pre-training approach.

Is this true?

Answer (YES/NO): YES